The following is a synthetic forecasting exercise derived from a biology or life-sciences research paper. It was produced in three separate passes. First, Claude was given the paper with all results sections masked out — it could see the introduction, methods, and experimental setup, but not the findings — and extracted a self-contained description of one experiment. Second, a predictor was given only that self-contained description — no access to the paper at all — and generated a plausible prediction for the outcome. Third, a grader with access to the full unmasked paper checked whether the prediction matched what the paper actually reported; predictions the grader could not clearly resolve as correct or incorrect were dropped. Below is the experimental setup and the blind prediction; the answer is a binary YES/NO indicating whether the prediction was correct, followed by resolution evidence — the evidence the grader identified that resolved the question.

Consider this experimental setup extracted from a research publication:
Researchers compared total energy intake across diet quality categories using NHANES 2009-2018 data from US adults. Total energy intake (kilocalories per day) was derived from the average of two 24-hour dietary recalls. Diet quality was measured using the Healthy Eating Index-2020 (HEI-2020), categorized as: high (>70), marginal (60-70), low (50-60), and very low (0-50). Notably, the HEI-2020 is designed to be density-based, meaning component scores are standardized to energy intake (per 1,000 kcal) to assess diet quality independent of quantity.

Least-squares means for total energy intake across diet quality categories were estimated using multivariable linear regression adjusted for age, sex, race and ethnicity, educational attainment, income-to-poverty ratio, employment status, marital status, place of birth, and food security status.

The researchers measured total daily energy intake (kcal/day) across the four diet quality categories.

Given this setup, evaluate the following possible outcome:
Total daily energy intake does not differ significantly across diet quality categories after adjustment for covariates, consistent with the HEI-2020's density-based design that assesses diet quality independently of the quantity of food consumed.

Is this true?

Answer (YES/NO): NO